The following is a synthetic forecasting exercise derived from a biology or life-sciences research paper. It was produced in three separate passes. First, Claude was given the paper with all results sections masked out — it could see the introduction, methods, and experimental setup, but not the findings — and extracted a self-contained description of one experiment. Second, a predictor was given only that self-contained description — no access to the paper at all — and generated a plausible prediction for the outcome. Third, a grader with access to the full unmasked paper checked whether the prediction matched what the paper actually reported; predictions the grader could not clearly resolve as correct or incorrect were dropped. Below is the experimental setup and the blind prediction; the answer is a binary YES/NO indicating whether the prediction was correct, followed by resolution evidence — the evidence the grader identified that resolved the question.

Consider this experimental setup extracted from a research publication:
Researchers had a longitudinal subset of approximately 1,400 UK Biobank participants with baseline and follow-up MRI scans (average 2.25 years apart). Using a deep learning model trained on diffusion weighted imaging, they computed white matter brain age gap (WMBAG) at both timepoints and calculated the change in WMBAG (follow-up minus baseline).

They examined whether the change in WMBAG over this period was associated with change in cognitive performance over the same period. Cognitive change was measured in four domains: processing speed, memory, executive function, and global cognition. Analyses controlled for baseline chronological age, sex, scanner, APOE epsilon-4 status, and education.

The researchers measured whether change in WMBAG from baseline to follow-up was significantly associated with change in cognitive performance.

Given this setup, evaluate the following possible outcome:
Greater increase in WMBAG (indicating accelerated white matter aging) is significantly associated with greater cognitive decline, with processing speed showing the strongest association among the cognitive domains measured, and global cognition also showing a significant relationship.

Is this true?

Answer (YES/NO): NO